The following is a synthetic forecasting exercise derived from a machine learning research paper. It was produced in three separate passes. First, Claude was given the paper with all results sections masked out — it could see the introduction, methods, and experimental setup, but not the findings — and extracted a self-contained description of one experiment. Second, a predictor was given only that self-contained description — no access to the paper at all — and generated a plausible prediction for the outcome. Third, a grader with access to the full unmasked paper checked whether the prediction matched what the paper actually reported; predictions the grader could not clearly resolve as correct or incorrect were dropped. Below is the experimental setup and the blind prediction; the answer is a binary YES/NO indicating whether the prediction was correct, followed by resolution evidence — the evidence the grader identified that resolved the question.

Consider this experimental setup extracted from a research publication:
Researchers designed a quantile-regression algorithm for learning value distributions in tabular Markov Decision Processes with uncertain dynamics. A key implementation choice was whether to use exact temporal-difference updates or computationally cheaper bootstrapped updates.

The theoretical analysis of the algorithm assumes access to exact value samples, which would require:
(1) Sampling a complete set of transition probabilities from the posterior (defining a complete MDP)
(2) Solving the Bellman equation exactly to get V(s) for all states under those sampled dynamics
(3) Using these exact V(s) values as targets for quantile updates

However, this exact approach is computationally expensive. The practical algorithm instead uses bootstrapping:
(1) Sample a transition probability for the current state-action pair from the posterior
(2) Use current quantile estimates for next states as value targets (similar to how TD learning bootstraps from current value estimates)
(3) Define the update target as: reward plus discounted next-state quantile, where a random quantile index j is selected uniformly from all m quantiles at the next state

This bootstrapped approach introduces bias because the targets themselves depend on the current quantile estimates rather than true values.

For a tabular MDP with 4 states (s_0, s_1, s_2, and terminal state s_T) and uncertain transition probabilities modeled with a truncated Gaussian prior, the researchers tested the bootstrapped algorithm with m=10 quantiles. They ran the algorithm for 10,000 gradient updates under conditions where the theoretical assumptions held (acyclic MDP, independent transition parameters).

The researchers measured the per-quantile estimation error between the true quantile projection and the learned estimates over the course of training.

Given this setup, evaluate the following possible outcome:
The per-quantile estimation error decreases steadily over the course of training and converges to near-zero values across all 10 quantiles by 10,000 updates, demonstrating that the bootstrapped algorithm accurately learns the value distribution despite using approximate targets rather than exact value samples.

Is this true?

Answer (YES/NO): NO